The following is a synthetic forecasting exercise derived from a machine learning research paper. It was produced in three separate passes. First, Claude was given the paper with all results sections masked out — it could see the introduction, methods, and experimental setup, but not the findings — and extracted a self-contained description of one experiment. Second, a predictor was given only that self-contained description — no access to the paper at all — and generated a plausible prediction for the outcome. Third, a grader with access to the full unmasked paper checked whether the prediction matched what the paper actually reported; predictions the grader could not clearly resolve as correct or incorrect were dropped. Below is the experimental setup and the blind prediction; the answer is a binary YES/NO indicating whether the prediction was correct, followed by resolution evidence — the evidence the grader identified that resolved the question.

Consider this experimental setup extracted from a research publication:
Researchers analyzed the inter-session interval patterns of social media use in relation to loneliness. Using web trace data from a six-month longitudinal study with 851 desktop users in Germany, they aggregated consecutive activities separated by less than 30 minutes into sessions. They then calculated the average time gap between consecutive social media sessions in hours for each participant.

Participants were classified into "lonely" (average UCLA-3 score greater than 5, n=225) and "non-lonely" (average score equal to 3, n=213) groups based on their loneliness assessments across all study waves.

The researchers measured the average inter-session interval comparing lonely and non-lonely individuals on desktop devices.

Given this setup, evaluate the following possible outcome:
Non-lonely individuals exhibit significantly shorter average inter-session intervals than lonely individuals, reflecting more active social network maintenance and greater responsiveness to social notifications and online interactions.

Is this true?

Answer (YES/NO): YES